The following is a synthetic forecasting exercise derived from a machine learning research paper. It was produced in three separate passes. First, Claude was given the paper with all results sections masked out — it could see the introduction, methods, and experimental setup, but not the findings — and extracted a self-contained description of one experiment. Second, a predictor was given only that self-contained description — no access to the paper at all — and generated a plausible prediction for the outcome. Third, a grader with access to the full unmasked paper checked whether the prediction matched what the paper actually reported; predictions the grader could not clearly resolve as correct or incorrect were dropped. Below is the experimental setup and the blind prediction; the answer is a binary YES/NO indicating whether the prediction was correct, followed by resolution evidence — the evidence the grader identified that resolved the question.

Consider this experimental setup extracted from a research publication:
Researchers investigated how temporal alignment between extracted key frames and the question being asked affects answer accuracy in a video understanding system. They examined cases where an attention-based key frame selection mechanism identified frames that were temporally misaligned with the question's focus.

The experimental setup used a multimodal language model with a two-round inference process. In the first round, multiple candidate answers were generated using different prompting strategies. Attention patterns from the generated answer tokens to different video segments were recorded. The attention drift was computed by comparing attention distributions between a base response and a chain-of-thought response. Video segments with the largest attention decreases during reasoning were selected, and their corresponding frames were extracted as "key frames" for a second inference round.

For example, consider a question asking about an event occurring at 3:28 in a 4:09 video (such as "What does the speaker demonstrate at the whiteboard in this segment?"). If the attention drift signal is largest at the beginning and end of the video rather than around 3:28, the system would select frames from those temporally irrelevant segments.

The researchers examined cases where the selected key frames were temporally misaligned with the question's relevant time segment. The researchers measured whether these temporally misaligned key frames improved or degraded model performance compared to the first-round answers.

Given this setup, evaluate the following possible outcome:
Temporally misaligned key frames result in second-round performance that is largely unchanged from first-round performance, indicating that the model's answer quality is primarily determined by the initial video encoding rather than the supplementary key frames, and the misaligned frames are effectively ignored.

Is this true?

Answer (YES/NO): NO